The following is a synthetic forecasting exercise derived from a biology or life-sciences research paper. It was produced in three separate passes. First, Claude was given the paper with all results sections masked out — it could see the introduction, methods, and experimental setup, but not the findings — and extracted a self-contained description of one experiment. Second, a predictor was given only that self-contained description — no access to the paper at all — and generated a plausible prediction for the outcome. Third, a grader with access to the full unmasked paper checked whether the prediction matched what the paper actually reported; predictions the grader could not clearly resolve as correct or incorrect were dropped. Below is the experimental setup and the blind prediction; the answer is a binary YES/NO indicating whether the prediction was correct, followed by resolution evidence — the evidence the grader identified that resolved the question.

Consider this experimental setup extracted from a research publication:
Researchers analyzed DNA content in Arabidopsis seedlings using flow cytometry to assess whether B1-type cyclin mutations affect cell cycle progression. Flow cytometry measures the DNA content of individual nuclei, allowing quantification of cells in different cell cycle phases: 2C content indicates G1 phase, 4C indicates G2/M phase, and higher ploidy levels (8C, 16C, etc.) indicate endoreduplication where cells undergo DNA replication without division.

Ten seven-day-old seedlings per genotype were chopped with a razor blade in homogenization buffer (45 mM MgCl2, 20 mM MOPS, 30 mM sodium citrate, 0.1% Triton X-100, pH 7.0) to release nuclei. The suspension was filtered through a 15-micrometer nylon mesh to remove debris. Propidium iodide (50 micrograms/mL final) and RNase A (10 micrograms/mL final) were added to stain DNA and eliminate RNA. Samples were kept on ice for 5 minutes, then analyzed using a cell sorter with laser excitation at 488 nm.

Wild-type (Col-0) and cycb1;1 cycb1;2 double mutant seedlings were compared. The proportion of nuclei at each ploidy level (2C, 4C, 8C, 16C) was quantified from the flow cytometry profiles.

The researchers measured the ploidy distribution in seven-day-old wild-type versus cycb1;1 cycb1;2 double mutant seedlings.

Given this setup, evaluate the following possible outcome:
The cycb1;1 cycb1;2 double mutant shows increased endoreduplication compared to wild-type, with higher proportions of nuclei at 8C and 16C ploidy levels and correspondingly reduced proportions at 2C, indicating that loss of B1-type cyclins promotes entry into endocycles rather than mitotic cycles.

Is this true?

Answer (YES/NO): NO